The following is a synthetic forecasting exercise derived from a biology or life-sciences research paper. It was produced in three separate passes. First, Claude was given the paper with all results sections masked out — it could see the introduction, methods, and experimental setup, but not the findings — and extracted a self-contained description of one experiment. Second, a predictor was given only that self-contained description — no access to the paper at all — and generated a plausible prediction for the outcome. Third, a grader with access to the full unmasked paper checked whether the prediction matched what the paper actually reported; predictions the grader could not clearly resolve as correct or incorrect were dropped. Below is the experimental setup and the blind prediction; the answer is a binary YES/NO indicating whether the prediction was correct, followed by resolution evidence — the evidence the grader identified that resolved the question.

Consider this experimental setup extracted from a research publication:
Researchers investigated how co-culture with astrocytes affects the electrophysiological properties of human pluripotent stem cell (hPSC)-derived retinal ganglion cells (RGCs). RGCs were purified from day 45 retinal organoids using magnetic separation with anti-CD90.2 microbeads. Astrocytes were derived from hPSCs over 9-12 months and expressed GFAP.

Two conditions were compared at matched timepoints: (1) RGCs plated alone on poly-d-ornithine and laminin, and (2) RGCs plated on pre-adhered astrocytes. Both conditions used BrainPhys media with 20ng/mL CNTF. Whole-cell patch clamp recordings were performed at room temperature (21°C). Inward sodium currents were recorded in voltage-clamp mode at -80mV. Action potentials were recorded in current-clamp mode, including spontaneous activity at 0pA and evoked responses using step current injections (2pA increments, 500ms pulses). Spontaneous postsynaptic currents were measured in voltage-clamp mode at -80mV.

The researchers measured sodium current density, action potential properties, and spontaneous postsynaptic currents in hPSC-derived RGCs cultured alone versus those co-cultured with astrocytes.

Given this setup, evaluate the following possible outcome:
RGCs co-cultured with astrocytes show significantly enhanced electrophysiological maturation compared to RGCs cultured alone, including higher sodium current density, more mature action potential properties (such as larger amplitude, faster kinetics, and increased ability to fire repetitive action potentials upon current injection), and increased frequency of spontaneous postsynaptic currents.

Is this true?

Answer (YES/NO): NO